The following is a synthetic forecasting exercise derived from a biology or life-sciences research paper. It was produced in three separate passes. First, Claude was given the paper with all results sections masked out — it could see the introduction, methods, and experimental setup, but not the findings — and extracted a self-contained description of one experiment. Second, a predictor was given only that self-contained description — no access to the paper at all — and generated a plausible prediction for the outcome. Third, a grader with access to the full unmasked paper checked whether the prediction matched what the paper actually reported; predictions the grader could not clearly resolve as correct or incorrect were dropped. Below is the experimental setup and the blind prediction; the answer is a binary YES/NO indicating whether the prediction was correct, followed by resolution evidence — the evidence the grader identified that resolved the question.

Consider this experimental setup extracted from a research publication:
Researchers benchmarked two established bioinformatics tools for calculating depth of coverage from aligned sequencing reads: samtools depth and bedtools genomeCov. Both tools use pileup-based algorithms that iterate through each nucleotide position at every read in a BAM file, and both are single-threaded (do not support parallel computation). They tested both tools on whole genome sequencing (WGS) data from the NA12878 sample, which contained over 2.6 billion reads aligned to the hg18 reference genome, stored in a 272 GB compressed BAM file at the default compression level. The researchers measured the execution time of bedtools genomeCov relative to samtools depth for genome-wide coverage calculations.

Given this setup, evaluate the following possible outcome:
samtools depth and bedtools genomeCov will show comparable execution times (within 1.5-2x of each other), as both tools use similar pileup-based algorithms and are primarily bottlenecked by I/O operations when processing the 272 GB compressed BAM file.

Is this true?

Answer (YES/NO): NO